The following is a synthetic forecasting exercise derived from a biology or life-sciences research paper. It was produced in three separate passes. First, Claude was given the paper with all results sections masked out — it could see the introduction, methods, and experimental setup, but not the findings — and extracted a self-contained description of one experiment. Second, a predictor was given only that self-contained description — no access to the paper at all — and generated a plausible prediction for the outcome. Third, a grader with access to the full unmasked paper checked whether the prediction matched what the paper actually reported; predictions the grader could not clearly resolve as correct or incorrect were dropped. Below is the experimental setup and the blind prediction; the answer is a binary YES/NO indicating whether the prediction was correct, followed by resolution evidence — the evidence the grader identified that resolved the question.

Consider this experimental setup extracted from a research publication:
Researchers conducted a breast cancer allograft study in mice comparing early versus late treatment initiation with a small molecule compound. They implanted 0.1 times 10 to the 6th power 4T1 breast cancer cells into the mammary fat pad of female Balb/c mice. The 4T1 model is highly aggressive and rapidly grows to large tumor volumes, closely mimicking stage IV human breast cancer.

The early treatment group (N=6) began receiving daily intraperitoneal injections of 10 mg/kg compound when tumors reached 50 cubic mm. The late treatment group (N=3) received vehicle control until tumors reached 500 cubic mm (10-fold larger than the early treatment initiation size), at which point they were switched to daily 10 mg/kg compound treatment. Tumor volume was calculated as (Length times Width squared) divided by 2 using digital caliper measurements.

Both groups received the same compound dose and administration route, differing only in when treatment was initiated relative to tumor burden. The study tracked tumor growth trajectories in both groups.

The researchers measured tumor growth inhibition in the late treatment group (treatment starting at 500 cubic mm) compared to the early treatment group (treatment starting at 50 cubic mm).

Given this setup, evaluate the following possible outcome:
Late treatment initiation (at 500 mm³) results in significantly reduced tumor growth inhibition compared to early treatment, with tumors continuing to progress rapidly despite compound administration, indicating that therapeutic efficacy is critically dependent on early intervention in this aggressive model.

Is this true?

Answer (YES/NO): NO